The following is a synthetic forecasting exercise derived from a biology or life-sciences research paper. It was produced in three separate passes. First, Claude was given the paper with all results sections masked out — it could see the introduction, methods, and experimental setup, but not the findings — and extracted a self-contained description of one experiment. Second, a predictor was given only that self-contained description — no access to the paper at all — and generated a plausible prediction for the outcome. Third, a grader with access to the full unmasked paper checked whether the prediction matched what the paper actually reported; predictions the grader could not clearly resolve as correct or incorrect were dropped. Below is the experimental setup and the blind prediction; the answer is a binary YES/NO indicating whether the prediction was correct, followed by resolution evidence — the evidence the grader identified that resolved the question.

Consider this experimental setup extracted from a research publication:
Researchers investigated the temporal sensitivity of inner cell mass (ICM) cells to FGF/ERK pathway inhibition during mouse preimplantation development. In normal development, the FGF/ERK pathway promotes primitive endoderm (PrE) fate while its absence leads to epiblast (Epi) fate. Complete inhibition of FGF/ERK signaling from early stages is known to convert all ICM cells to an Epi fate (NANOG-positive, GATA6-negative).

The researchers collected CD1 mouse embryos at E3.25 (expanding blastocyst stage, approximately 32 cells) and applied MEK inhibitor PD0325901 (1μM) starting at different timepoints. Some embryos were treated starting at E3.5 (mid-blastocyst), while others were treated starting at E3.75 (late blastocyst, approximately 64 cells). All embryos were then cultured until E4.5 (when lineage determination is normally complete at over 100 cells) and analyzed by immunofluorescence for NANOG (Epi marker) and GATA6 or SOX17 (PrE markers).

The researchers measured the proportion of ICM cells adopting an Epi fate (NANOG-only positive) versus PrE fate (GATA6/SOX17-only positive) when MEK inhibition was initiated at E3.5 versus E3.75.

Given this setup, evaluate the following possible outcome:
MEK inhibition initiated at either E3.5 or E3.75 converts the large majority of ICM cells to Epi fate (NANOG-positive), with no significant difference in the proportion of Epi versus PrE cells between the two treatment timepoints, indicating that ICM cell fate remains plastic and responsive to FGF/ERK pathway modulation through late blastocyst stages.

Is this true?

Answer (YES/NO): NO